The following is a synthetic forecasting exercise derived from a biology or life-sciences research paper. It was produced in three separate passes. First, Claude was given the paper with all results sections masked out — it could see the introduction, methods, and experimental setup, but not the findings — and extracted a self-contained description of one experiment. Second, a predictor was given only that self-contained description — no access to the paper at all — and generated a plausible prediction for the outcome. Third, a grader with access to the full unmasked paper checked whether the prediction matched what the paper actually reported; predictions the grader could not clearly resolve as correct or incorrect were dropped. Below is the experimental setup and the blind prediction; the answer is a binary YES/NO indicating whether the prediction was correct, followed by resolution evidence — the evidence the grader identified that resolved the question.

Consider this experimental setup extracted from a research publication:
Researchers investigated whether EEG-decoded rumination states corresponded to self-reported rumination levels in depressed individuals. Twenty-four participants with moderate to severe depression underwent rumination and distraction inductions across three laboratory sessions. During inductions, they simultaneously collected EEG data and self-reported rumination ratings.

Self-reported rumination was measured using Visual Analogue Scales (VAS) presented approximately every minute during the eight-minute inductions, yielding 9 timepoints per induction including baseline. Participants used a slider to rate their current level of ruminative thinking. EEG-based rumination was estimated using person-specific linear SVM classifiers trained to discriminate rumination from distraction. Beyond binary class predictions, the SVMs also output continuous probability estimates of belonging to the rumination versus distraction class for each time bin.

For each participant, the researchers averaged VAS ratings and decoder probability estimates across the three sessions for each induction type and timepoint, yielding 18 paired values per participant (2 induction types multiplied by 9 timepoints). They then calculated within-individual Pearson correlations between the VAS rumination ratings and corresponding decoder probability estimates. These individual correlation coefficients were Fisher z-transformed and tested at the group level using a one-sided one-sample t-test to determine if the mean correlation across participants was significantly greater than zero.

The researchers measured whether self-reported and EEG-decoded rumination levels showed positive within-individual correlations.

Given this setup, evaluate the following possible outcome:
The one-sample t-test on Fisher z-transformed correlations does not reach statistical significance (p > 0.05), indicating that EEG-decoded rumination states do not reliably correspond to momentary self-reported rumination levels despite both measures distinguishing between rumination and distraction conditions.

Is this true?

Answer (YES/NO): NO